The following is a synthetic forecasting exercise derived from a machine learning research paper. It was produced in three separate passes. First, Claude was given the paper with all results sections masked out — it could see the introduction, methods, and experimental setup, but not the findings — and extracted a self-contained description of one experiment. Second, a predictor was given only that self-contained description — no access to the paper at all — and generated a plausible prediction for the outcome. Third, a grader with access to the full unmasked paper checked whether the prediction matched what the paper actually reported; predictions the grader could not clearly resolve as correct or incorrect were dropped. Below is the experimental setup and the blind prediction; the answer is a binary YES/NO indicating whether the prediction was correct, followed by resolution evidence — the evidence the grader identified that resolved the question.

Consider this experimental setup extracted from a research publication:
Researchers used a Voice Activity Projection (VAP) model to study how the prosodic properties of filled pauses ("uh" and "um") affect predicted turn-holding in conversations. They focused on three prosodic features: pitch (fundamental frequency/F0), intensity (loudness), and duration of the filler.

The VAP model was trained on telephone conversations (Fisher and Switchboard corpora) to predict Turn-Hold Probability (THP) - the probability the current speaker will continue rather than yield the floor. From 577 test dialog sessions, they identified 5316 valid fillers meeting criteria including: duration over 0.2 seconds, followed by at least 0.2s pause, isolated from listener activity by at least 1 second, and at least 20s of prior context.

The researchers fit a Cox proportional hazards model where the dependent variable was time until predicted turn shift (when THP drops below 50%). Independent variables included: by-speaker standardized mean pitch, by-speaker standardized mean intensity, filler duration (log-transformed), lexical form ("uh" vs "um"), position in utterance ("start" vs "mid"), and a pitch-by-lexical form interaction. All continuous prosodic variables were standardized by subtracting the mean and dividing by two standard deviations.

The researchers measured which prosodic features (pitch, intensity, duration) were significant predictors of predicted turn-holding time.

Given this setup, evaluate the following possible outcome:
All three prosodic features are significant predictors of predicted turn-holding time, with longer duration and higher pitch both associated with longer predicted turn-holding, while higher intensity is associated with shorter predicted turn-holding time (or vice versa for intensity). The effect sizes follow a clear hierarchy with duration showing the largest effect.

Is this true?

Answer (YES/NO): NO